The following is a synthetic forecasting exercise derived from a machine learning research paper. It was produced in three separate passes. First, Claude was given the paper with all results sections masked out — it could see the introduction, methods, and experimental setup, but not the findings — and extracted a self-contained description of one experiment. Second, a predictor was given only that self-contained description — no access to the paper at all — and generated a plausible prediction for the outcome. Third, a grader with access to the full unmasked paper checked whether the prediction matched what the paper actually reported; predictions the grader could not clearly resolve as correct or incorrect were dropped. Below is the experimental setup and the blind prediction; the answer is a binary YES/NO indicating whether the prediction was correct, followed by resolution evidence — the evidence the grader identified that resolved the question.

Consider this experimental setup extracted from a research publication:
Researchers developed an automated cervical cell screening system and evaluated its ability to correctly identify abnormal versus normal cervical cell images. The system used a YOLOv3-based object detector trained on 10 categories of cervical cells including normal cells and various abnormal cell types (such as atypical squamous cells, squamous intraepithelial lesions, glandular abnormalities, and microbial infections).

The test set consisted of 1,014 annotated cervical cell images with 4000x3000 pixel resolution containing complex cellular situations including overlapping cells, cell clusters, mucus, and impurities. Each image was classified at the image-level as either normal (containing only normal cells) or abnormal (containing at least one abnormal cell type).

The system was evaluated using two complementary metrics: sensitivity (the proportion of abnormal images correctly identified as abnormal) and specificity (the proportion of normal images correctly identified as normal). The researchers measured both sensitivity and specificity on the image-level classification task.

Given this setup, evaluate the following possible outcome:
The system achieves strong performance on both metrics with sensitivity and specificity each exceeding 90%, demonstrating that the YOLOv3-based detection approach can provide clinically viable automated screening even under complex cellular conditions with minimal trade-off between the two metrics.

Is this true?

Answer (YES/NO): NO